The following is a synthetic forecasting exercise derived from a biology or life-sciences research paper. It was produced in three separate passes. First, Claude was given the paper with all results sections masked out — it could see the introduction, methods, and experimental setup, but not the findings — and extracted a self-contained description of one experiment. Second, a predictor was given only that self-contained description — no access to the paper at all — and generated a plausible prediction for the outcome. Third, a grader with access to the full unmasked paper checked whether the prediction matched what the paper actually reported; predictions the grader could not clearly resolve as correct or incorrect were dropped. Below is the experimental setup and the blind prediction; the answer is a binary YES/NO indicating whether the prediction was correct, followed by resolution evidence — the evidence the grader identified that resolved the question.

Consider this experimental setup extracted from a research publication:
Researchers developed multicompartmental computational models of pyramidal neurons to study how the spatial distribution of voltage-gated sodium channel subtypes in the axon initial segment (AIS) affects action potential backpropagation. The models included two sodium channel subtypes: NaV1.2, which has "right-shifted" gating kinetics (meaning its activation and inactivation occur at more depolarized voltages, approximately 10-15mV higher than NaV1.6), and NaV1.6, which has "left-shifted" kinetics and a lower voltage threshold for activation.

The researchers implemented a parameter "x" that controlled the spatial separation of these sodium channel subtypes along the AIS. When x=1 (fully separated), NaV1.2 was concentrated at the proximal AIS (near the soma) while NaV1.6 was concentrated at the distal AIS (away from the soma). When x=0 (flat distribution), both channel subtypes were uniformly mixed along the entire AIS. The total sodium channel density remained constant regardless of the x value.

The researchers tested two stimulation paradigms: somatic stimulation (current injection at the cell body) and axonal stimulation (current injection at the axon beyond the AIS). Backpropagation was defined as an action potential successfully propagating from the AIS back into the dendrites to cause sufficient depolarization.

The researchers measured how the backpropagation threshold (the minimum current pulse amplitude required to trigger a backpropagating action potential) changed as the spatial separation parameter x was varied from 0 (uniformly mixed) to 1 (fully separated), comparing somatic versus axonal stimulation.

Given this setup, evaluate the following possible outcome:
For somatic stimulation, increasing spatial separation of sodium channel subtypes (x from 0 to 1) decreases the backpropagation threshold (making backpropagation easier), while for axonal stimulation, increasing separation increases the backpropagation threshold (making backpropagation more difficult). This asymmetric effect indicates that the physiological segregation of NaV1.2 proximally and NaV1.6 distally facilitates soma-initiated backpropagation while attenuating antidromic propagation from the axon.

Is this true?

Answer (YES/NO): NO